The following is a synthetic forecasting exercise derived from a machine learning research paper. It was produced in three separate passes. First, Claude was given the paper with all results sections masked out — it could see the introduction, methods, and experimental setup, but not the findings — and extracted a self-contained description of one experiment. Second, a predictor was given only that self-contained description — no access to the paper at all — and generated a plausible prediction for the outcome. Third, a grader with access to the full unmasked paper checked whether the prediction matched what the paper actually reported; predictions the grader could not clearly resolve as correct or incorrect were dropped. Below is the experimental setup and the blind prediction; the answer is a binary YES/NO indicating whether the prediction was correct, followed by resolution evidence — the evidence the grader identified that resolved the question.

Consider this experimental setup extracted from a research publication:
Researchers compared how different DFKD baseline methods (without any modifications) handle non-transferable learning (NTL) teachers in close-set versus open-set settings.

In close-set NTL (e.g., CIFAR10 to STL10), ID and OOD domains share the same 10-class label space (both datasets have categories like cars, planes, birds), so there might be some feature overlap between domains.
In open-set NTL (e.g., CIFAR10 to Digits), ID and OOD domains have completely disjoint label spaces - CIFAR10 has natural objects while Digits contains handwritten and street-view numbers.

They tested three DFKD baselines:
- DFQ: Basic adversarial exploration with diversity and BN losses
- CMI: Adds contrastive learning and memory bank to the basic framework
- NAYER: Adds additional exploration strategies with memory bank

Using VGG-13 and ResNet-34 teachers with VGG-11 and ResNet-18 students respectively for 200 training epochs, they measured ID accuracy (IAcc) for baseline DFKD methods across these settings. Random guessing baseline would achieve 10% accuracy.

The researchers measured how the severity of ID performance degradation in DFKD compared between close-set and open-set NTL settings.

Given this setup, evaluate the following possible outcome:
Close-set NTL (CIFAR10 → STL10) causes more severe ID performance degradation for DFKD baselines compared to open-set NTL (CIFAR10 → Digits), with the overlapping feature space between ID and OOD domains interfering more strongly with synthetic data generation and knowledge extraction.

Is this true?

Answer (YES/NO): NO